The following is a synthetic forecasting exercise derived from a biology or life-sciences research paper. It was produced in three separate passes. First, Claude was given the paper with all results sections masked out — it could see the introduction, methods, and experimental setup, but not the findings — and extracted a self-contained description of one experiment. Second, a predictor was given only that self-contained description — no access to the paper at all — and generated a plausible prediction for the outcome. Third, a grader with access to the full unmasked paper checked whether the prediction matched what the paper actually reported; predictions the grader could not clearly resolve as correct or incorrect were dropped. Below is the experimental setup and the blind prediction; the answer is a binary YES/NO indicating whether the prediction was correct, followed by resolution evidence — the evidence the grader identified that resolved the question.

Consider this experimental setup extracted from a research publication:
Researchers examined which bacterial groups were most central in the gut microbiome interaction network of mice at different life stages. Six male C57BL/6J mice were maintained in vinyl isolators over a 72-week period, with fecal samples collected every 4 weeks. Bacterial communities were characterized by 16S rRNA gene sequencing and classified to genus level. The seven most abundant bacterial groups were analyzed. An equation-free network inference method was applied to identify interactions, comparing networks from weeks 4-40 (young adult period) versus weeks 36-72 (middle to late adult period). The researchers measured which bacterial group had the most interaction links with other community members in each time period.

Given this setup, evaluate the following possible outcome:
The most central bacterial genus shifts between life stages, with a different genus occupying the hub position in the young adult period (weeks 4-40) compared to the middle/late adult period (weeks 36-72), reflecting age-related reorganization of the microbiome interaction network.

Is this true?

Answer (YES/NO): YES